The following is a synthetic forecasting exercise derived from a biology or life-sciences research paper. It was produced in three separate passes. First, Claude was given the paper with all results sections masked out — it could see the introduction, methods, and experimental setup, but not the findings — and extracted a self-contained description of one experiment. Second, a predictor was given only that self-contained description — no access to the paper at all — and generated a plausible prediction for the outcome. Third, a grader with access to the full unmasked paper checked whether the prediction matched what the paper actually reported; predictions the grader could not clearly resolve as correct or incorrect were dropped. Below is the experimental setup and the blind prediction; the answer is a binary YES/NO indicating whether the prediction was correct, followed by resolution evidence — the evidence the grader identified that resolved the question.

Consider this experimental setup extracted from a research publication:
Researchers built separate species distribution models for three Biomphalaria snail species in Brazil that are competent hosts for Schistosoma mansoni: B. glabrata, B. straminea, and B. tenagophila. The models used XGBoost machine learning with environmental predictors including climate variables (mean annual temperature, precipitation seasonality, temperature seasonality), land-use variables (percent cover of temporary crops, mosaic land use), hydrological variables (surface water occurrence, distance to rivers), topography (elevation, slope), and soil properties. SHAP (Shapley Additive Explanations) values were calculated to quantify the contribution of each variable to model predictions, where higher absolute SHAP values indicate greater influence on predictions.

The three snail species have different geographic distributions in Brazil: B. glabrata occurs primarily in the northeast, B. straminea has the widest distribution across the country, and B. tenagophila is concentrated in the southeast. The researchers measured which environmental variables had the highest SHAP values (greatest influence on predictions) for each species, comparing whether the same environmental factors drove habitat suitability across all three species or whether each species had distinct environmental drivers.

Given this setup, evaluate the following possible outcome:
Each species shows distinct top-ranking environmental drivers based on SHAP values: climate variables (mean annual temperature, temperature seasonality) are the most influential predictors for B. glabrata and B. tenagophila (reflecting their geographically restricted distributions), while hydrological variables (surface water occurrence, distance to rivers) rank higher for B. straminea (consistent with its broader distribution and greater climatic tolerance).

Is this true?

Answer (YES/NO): NO